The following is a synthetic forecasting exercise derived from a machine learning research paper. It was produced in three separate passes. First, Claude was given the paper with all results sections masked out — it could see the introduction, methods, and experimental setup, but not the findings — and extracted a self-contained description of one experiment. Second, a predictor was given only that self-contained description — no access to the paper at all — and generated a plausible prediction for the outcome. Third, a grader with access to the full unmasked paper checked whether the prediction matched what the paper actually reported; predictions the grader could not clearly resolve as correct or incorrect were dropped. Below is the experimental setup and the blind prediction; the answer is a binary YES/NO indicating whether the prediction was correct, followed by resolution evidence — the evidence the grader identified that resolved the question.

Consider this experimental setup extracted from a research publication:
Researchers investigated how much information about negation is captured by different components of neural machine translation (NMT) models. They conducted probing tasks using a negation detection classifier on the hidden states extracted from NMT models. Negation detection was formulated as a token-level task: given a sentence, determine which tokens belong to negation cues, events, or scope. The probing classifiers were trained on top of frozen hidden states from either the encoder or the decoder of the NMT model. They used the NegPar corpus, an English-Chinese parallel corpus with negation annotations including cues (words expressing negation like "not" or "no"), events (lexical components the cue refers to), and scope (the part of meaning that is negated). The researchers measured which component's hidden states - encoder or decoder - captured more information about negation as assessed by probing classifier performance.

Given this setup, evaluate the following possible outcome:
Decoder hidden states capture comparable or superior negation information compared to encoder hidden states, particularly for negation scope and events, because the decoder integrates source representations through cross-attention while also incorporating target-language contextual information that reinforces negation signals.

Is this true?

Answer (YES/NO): NO